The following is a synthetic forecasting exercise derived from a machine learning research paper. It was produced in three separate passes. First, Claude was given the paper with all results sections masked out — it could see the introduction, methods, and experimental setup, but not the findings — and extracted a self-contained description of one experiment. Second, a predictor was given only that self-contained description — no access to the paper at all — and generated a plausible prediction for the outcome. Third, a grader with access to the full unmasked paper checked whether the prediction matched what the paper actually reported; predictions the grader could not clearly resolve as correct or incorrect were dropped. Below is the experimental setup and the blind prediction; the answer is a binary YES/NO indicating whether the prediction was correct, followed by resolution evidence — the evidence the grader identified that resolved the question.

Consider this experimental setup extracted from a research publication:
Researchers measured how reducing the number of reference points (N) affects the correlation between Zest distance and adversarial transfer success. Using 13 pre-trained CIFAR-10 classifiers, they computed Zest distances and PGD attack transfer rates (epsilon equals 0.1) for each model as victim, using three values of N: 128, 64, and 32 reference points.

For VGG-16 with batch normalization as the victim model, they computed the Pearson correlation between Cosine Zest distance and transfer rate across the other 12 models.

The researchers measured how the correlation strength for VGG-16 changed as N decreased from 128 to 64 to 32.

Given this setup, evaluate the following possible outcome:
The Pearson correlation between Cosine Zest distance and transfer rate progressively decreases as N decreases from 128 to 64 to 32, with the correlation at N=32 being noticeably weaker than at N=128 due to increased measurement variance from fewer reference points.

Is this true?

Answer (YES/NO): NO